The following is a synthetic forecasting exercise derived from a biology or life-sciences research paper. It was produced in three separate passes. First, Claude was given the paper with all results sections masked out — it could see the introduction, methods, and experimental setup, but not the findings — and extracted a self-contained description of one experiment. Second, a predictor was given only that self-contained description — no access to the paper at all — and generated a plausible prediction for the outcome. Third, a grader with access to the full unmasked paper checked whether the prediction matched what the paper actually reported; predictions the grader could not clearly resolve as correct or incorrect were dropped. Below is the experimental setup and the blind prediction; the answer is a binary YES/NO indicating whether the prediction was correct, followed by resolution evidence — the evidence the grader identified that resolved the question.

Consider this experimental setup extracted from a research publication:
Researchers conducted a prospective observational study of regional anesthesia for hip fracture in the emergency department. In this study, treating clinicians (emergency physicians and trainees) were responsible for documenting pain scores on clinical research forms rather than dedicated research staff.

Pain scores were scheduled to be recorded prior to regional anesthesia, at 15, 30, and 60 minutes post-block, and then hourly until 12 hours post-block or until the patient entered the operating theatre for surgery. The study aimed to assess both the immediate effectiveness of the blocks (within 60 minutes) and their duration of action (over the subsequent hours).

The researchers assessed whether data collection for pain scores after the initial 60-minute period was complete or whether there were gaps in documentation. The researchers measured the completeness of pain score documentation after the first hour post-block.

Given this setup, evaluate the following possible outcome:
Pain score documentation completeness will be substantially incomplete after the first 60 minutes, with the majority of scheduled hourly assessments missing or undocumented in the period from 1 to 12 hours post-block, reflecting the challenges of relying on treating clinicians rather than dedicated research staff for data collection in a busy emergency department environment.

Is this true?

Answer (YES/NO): YES